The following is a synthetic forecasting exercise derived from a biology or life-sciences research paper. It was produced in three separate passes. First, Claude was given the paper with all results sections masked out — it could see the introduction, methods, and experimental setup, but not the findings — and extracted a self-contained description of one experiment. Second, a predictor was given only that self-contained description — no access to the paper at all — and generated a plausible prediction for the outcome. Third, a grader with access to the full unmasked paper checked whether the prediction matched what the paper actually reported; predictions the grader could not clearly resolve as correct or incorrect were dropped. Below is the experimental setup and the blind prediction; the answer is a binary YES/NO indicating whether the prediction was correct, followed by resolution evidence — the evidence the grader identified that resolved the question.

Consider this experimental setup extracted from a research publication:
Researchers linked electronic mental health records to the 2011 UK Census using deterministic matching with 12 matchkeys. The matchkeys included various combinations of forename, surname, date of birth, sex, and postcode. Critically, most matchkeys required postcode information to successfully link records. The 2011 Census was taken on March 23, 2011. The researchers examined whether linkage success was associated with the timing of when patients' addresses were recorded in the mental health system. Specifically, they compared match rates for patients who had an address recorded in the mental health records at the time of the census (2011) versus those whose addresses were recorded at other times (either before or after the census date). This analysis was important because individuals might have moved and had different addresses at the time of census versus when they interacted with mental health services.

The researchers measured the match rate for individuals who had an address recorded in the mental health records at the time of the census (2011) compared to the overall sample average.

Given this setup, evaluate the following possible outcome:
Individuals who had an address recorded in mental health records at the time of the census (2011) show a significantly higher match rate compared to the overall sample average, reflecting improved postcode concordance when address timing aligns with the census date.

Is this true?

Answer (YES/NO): YES